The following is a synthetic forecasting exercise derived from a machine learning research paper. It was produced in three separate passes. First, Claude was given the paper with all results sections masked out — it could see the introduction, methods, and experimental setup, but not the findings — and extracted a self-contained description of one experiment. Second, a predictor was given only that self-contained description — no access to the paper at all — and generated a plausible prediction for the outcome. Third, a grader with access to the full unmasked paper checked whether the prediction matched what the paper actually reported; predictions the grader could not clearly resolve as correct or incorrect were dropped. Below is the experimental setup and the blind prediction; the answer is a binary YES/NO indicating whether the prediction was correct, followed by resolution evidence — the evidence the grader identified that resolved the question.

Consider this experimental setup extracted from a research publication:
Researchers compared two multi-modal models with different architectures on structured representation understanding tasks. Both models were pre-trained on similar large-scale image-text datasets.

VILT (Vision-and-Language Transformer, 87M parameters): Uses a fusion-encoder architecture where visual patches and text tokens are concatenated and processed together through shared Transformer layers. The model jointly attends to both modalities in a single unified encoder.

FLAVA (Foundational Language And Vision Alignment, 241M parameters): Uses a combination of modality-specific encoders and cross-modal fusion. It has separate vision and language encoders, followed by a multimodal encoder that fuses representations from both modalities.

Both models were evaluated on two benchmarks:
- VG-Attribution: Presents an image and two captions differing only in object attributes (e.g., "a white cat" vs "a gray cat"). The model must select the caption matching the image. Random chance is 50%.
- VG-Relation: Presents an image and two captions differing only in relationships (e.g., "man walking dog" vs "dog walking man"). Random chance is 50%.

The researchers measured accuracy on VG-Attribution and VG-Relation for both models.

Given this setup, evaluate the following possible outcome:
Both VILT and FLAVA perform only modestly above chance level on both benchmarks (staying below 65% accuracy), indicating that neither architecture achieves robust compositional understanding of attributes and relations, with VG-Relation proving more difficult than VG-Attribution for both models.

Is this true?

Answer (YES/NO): NO